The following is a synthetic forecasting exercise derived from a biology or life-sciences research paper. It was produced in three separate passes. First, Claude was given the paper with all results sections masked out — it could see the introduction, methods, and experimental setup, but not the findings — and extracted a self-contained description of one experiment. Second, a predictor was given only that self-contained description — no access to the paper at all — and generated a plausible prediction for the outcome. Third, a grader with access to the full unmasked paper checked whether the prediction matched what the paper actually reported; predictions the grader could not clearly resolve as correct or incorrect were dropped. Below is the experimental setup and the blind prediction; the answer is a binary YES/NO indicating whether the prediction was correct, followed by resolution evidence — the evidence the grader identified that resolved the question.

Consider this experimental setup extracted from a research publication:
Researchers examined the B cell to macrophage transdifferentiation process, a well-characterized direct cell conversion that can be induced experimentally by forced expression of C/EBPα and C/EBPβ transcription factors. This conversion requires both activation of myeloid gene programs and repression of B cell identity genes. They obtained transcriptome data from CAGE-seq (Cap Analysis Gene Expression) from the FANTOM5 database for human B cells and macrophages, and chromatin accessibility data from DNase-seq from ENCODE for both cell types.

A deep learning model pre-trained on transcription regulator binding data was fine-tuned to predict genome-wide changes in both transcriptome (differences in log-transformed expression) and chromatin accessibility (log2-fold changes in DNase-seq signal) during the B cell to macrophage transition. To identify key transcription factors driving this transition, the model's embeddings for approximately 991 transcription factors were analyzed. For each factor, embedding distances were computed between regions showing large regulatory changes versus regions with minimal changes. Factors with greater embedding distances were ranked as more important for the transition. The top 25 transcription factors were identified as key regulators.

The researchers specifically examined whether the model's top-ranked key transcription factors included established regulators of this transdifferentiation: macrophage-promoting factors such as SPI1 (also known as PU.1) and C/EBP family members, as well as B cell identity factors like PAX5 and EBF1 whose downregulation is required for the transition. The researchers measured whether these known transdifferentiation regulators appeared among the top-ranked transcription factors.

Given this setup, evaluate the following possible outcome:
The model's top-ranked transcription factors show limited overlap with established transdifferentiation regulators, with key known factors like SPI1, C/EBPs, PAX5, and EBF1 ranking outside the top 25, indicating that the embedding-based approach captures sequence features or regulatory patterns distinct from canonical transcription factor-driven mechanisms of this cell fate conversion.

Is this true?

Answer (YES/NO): NO